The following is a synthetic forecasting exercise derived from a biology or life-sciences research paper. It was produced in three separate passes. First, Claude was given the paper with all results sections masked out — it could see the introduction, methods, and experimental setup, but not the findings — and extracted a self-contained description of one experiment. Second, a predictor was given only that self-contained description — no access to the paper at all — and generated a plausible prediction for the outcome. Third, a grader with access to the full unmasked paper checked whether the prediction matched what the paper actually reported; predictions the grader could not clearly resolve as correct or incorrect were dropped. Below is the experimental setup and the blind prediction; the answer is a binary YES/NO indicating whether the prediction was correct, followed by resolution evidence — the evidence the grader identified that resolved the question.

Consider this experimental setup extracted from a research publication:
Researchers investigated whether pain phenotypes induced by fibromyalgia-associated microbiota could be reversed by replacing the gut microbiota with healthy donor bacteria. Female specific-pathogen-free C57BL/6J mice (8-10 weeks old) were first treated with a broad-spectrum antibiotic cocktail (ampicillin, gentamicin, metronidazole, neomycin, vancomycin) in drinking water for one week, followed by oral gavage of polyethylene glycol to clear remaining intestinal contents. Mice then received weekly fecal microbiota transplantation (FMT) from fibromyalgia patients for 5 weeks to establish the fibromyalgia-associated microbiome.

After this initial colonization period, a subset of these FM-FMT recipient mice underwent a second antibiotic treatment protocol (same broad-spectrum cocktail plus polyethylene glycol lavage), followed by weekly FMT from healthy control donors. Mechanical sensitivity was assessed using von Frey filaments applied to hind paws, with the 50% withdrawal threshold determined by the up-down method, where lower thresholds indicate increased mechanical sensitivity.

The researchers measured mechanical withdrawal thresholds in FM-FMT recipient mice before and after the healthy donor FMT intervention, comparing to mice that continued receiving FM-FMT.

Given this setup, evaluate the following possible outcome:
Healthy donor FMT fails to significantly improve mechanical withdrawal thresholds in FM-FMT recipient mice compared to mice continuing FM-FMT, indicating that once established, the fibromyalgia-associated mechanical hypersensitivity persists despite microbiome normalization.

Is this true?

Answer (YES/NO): NO